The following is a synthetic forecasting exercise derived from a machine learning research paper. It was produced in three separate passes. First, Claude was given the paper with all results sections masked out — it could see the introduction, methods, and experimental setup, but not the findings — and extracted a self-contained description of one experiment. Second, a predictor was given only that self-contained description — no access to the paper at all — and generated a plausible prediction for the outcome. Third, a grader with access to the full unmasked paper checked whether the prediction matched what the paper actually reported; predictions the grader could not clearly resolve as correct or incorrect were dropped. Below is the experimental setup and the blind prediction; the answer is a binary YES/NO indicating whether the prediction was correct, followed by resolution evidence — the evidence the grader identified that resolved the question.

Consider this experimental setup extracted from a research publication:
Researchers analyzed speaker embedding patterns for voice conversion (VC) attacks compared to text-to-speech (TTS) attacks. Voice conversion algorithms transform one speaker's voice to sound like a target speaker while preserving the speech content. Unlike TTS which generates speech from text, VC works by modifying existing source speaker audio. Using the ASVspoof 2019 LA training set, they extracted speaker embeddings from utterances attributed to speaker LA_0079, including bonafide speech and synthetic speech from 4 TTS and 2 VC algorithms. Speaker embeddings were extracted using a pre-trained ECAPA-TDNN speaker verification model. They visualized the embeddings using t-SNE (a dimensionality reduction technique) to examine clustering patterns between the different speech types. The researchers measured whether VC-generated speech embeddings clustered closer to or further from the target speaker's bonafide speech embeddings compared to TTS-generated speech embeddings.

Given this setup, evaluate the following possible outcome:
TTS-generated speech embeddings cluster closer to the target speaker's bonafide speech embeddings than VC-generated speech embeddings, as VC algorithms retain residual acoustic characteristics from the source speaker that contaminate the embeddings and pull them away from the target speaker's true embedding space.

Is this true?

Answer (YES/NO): YES